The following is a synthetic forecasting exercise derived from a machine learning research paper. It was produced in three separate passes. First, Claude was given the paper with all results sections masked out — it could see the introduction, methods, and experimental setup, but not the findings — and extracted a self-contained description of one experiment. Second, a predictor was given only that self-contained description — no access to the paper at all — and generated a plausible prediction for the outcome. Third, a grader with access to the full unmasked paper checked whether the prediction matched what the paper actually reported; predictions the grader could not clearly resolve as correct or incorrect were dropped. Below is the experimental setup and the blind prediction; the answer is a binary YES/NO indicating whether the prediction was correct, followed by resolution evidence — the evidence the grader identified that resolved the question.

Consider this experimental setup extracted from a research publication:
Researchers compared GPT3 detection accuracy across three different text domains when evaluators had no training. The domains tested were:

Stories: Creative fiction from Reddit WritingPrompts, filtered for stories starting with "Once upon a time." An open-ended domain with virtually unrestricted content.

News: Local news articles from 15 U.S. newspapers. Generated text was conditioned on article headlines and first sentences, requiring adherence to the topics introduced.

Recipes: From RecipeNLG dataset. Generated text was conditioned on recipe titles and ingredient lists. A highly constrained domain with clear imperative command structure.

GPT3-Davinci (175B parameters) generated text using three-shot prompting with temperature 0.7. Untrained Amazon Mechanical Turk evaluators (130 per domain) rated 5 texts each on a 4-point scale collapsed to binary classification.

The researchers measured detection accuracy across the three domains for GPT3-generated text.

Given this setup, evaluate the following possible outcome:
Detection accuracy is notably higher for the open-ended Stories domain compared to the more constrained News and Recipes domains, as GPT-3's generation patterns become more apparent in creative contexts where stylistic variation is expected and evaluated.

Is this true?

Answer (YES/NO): NO